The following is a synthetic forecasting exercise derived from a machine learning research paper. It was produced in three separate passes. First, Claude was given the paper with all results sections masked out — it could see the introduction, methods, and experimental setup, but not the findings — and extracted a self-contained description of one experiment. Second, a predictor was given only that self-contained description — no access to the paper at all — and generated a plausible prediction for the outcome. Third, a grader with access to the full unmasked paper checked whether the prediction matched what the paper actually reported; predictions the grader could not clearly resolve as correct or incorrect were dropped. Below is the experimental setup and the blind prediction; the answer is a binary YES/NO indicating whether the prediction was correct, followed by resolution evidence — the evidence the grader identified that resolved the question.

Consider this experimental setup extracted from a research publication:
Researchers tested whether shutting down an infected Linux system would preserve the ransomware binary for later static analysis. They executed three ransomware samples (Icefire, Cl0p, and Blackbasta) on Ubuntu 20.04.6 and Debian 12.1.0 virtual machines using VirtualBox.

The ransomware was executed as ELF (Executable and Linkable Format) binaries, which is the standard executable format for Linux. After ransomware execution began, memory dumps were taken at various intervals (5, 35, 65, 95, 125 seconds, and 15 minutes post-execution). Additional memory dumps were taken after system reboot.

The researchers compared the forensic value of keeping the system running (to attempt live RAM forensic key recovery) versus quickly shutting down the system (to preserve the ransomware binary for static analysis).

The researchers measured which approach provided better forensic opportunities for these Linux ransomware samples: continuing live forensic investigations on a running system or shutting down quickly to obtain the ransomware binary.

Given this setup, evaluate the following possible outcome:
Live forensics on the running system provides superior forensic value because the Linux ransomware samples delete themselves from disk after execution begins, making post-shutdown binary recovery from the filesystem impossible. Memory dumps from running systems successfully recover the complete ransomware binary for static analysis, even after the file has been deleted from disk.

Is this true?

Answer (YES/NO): NO